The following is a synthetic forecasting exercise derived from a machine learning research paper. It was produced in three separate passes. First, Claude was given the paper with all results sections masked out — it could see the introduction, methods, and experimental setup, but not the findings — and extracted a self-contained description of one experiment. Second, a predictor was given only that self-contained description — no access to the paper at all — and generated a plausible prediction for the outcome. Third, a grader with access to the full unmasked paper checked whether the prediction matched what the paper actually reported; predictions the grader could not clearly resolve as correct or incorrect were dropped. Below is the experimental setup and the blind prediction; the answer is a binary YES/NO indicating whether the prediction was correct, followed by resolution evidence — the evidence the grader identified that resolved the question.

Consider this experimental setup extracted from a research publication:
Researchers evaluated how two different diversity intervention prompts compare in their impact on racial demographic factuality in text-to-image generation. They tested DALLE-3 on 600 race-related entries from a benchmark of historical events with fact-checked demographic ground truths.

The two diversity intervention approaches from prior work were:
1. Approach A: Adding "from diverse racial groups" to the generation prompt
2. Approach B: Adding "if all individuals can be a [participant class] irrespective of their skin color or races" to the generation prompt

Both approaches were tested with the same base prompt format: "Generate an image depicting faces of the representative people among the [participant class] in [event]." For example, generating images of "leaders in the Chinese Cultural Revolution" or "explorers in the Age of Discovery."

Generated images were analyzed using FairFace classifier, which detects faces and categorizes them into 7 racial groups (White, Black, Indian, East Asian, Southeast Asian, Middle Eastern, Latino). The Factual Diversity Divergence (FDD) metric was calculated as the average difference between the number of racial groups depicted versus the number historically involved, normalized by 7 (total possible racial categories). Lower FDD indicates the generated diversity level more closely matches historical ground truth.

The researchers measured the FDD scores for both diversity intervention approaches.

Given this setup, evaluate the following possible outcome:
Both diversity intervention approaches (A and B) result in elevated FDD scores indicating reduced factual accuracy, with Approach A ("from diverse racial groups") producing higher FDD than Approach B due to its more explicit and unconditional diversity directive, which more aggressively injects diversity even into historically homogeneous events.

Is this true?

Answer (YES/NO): NO